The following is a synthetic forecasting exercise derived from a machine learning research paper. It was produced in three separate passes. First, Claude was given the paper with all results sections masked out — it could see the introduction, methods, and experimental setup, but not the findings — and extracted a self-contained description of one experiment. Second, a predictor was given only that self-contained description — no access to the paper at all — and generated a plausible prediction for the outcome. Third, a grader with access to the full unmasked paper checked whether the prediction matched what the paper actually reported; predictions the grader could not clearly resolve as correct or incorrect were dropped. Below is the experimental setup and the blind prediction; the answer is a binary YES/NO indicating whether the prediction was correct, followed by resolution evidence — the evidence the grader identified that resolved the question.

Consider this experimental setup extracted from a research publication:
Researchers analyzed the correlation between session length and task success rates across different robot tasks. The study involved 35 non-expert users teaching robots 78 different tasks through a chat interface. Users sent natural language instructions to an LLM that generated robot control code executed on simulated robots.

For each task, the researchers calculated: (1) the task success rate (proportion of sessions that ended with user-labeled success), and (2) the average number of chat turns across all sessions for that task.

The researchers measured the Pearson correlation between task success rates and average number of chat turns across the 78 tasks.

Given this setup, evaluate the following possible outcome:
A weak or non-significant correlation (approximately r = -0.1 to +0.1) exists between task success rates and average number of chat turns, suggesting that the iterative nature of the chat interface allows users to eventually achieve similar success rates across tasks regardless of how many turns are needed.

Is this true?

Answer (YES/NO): NO